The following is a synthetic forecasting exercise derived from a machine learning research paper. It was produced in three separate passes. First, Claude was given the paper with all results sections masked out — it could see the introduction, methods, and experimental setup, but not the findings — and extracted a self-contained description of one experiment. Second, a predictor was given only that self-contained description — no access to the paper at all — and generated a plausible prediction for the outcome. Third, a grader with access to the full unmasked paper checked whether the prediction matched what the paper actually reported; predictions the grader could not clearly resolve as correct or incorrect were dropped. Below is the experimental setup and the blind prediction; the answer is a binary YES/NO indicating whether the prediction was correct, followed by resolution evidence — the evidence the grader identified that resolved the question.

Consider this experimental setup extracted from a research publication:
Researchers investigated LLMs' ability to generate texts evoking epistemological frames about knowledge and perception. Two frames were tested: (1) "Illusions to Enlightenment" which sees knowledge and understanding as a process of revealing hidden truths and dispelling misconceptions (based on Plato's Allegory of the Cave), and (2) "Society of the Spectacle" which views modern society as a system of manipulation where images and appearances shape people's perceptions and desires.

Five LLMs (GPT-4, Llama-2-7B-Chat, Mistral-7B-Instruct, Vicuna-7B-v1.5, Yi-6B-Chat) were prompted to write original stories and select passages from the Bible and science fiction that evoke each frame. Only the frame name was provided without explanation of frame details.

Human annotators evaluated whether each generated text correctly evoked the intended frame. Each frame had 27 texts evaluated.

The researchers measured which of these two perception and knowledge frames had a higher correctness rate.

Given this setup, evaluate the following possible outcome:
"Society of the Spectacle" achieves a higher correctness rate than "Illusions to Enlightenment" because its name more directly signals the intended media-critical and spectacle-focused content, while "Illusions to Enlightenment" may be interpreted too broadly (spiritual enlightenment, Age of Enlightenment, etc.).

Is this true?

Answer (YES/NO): NO